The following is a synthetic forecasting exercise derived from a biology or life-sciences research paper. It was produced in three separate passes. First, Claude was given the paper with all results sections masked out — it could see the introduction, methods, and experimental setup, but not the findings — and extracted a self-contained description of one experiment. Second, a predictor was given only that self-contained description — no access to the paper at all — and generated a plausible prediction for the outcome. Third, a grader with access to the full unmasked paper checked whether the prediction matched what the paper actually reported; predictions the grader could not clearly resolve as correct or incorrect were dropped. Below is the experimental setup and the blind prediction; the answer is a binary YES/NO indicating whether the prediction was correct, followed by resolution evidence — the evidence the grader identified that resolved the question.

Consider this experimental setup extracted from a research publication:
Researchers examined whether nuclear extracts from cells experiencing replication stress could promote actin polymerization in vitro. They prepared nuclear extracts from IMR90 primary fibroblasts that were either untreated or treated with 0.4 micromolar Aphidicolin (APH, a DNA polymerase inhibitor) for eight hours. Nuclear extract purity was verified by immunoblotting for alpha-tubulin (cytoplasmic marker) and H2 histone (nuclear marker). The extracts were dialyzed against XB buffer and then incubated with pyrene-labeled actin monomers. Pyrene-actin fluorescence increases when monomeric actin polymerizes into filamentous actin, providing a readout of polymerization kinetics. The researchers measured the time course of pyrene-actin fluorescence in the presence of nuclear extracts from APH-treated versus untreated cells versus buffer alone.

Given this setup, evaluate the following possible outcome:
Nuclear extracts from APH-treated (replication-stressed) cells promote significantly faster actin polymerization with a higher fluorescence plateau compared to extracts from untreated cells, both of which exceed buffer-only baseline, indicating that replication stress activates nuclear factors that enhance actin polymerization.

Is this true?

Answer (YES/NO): YES